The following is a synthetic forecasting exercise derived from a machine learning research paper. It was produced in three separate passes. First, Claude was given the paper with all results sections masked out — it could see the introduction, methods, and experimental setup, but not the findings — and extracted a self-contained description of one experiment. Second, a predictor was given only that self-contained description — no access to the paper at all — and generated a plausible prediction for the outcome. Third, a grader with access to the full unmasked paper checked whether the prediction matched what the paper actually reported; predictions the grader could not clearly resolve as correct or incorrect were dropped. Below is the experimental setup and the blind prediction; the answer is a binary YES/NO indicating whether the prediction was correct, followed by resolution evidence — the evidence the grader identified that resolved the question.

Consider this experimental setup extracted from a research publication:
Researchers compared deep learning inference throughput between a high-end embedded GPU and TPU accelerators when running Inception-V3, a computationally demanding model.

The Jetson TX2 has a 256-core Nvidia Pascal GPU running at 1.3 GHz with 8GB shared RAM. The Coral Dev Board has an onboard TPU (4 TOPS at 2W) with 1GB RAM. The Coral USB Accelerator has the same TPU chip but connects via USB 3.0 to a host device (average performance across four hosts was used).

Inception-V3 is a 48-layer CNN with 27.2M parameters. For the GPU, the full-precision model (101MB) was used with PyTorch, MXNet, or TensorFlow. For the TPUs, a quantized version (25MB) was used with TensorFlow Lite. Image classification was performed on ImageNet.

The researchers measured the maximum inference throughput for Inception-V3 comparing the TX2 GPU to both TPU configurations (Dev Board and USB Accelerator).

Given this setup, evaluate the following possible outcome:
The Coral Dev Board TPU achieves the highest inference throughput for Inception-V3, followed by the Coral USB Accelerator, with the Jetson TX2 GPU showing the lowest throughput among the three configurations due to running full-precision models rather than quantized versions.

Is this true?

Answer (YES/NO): NO